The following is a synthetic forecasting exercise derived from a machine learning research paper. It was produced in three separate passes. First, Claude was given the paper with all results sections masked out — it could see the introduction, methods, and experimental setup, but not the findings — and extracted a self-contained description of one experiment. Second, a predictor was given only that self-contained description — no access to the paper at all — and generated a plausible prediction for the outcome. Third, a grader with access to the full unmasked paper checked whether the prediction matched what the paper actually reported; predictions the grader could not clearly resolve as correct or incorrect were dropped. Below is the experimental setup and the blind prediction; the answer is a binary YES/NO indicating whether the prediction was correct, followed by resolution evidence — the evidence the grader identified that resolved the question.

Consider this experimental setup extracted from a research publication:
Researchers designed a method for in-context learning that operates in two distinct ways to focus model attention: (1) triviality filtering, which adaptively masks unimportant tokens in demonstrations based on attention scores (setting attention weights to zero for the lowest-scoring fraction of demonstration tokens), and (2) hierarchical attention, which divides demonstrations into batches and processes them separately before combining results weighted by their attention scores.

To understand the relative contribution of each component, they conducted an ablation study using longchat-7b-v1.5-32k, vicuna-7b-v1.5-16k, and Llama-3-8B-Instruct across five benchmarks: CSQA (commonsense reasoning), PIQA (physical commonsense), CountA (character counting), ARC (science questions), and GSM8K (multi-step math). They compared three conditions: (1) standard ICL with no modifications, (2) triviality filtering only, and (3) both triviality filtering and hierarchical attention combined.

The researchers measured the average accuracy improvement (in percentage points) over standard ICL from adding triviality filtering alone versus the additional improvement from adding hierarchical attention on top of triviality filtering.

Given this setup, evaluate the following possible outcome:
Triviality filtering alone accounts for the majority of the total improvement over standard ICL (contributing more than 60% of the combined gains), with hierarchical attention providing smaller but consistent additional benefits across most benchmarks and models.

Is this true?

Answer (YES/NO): NO